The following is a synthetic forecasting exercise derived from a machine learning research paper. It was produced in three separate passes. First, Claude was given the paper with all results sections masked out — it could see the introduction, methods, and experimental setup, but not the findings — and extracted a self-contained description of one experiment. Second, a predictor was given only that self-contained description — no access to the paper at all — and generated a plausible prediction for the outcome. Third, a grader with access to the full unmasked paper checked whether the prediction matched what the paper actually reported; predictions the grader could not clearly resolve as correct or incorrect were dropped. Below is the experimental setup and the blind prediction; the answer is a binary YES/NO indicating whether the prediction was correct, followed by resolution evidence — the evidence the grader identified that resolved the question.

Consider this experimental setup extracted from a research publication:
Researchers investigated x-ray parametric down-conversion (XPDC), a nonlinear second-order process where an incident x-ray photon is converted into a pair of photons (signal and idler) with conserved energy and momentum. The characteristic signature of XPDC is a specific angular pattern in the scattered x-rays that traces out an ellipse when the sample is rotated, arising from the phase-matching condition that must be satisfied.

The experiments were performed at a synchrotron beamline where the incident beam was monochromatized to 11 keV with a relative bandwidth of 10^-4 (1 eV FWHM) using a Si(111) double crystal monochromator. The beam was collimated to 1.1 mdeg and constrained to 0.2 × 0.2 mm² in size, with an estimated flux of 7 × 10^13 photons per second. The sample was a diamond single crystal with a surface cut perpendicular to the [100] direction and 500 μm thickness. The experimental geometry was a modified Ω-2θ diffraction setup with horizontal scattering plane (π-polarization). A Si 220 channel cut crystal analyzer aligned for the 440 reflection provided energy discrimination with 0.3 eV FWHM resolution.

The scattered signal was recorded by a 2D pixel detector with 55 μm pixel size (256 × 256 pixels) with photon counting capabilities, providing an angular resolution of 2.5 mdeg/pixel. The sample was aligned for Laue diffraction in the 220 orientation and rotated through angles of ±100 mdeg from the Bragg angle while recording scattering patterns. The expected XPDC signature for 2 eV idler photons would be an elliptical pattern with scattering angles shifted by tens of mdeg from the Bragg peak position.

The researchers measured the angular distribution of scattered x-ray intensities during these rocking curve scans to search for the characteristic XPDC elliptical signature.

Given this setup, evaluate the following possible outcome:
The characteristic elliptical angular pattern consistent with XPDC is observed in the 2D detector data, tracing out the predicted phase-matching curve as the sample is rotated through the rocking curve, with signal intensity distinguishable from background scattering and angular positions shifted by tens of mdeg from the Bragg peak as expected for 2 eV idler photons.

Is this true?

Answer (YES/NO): NO